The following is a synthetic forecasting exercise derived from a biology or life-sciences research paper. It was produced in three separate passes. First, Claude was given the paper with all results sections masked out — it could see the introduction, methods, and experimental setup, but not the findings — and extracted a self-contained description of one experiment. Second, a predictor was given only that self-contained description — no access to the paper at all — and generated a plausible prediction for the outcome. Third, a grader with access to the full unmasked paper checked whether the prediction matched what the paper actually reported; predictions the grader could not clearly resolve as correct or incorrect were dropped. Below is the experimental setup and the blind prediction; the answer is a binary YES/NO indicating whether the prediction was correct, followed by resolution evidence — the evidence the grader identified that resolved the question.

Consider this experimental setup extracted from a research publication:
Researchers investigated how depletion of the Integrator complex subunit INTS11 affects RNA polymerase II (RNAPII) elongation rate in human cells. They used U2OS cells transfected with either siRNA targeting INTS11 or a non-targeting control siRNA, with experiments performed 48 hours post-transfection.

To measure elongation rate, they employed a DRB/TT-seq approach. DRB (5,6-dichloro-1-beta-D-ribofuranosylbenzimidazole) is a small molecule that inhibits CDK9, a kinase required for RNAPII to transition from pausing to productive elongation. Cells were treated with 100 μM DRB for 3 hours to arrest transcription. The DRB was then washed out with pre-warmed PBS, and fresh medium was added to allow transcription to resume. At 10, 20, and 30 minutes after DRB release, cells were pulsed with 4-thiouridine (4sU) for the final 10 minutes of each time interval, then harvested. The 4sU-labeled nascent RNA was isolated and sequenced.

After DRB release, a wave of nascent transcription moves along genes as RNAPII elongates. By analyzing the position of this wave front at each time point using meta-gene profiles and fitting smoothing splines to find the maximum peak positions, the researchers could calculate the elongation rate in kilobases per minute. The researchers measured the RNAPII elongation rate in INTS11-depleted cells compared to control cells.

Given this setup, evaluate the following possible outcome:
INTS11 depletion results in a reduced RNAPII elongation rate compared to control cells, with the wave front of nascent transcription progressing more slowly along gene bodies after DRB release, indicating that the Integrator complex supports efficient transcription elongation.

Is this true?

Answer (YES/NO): NO